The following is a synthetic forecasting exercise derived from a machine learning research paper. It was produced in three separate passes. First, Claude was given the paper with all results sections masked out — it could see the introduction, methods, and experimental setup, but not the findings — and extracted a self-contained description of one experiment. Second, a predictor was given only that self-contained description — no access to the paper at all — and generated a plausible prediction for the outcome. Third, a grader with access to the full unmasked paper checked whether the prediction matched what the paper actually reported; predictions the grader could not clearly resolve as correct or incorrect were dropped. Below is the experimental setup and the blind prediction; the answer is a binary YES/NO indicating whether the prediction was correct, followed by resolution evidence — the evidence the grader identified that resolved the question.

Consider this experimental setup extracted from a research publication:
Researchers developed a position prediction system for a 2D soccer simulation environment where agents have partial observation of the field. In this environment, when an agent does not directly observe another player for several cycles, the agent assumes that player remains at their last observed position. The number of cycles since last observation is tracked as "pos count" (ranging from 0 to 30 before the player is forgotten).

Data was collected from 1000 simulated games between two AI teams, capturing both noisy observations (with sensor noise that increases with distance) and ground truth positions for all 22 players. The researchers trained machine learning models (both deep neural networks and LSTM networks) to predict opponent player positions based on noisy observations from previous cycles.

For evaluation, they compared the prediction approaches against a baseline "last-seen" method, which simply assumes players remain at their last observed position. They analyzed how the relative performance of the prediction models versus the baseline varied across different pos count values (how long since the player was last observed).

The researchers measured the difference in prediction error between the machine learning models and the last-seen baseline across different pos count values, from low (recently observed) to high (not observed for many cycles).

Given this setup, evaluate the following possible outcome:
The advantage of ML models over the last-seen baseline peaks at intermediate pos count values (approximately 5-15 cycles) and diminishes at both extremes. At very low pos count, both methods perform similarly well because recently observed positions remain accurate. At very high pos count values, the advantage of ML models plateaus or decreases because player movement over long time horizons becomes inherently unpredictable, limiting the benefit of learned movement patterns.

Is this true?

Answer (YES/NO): NO